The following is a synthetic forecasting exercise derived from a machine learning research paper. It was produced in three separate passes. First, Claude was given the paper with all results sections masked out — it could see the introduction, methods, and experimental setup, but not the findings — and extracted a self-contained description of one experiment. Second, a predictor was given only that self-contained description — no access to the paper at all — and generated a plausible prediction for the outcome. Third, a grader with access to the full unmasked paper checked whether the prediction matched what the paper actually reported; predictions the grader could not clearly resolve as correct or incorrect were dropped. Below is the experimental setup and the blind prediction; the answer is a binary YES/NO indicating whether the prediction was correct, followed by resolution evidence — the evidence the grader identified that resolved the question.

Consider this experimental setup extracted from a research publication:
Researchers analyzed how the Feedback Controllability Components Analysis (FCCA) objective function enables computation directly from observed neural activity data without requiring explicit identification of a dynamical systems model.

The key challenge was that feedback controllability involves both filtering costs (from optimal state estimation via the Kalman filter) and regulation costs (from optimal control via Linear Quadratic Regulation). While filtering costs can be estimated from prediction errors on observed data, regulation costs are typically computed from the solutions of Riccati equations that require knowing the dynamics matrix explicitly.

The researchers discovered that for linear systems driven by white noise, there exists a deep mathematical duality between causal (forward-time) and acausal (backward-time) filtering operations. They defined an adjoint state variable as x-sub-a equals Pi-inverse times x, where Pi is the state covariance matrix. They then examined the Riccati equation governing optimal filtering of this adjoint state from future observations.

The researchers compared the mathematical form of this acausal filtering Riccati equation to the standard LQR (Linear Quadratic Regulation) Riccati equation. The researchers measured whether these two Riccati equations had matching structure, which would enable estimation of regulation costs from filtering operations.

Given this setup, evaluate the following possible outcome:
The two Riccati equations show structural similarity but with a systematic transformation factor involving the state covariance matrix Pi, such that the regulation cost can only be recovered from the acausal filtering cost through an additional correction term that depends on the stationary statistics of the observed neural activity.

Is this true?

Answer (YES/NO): YES